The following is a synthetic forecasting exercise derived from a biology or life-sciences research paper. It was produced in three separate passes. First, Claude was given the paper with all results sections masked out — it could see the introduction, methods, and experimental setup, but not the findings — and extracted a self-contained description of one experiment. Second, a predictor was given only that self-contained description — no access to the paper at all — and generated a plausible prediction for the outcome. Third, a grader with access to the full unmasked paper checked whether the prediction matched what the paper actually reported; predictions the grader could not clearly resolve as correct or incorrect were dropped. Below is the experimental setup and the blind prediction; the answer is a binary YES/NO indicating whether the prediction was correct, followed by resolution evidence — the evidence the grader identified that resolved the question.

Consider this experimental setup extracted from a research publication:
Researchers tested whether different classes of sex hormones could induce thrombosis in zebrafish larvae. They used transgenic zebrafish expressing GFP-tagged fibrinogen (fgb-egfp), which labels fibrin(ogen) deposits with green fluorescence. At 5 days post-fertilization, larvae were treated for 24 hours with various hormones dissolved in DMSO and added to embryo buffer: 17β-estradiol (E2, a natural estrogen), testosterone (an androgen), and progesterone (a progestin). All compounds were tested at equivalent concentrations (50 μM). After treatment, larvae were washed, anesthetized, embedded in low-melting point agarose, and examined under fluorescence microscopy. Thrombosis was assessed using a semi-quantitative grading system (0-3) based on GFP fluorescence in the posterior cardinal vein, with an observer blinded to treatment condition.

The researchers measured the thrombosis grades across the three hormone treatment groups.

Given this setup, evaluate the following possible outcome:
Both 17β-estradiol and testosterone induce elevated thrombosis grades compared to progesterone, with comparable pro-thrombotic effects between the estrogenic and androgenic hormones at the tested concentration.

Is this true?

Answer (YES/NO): NO